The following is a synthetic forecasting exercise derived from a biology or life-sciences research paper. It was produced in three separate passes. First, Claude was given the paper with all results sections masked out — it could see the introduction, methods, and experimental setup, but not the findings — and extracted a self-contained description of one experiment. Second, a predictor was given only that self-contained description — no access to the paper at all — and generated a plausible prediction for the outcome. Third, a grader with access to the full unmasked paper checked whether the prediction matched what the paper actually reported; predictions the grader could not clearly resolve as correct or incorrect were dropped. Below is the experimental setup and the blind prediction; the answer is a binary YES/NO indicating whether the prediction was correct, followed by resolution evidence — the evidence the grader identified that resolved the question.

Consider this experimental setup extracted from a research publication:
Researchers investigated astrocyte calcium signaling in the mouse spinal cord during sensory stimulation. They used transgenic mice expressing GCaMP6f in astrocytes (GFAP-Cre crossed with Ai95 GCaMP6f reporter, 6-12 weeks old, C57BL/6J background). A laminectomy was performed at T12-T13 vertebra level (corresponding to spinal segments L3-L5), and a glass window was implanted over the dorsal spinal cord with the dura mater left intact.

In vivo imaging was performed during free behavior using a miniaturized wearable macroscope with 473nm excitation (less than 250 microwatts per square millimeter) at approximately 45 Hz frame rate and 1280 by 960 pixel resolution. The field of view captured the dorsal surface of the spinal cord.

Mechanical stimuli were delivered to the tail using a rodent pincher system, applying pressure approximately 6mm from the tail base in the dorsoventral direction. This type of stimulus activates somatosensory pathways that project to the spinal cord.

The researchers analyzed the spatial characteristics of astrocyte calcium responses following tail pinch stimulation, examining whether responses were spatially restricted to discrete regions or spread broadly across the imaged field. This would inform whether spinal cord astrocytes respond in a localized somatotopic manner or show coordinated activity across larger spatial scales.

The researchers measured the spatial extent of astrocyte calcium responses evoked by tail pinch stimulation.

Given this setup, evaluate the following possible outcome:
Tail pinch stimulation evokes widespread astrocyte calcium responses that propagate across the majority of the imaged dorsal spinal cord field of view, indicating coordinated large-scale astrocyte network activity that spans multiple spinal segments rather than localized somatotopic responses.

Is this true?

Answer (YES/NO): NO